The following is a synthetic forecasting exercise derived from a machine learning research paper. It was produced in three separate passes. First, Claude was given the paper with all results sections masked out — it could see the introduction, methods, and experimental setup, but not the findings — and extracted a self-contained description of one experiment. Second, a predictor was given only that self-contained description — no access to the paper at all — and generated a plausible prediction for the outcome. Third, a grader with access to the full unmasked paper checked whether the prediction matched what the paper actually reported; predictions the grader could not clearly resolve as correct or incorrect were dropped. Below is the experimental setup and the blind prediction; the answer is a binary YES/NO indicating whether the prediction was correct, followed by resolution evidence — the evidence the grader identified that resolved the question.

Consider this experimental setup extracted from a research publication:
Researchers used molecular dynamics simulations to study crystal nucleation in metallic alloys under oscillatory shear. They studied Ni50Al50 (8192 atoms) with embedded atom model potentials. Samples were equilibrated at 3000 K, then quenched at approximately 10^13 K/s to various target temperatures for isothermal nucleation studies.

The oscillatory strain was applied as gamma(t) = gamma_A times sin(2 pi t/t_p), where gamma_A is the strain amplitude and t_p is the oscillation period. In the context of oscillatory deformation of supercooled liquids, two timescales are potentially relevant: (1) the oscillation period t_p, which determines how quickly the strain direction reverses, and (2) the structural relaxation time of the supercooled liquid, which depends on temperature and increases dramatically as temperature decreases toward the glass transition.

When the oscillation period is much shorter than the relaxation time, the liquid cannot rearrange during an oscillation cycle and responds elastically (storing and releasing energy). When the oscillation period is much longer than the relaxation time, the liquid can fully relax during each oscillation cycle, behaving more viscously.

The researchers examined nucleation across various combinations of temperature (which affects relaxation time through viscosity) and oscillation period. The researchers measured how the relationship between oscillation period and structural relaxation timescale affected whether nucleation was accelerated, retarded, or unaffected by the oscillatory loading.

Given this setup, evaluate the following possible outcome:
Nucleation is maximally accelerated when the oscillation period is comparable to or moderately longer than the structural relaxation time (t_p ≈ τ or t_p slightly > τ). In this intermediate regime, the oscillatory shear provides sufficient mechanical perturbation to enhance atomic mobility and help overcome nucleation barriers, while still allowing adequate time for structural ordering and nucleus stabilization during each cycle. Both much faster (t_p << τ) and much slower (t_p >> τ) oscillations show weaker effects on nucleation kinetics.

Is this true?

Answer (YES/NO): NO